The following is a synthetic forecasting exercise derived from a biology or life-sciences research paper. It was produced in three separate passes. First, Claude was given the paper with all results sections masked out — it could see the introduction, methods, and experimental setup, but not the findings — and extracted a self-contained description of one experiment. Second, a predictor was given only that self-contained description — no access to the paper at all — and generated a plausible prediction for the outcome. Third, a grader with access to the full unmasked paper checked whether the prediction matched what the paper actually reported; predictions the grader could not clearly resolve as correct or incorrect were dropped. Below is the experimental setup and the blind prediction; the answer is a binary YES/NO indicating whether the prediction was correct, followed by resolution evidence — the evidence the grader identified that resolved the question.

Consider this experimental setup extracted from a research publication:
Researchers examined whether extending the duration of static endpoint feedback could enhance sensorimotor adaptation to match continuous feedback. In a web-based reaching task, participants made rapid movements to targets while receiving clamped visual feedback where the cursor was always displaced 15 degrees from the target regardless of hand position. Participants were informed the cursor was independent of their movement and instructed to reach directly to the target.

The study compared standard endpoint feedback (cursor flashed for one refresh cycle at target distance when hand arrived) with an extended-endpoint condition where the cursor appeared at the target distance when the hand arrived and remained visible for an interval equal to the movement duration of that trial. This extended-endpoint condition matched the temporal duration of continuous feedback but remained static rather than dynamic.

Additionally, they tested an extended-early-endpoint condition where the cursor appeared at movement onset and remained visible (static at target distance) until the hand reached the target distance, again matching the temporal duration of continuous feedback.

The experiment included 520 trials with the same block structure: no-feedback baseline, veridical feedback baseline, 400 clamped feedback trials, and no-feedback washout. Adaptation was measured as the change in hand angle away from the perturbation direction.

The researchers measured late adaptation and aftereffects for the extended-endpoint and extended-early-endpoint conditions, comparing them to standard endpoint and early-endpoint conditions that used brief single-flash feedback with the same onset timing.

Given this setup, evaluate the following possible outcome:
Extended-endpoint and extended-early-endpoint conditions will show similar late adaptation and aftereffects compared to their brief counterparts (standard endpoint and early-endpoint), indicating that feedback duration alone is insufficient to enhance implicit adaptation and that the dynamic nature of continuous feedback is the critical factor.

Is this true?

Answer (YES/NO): NO